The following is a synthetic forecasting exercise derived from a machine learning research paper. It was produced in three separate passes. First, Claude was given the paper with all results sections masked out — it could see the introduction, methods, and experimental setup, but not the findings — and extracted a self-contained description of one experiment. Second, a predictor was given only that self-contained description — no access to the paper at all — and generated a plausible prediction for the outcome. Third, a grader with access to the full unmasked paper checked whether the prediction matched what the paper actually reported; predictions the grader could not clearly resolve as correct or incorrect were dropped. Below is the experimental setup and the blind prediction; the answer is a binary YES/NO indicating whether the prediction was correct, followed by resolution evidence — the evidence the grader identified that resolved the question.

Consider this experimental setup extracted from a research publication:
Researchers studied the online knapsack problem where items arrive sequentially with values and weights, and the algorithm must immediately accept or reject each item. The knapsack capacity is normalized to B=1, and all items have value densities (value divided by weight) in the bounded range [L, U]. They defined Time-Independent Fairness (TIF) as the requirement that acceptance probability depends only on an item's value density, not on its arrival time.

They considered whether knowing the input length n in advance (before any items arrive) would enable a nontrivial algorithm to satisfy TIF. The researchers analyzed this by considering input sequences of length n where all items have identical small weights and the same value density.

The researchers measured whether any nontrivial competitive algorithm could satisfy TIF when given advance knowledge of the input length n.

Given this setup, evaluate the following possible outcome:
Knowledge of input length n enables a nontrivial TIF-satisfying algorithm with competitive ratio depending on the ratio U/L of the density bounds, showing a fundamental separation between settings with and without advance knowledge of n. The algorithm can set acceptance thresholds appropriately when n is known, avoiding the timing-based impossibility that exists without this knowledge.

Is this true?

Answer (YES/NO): NO